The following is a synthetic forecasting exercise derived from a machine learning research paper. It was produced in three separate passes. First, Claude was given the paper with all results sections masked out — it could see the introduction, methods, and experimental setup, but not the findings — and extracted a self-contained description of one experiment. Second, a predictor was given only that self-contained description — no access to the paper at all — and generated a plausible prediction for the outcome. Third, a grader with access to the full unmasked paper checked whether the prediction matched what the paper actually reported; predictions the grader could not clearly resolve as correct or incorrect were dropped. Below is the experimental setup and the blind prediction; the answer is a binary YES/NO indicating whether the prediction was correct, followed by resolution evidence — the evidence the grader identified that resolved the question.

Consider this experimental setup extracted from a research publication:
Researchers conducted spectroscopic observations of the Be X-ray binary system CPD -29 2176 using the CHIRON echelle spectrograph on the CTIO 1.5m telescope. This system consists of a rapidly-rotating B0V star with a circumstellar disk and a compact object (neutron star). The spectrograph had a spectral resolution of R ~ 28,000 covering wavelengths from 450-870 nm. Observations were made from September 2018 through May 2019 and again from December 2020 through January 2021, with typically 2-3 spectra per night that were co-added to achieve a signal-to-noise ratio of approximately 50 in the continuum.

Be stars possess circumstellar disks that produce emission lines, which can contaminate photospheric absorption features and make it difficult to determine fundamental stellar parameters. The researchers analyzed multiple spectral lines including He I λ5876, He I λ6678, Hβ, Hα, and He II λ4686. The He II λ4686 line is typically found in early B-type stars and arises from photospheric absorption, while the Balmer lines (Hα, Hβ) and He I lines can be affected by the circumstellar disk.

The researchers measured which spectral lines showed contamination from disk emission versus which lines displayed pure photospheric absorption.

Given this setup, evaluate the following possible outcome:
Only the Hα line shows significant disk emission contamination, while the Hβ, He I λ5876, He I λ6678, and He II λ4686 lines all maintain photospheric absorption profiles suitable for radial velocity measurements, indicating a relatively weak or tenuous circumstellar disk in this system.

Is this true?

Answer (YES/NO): NO